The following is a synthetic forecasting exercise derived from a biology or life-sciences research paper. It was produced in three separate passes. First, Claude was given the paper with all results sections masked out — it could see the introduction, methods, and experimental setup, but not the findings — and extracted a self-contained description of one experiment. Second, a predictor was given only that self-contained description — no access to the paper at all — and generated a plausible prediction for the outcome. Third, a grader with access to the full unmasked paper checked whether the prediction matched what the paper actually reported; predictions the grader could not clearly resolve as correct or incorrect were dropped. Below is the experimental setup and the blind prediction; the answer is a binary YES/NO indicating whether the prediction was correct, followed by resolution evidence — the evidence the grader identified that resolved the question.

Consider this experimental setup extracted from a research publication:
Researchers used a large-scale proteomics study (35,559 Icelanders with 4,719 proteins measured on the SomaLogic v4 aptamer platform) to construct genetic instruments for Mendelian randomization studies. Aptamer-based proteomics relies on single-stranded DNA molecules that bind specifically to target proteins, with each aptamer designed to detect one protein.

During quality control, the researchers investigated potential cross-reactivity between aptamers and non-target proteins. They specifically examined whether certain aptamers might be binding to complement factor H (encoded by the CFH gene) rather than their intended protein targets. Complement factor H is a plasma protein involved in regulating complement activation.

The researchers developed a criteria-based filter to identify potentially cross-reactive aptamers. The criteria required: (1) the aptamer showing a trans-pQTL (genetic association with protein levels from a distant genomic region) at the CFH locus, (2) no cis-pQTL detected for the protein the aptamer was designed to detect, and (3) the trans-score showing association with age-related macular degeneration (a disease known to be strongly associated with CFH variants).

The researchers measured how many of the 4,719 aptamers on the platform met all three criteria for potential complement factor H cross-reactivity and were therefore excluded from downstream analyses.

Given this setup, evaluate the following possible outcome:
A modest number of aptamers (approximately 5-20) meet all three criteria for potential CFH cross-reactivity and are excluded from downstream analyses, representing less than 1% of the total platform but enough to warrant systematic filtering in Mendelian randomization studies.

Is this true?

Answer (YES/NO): NO